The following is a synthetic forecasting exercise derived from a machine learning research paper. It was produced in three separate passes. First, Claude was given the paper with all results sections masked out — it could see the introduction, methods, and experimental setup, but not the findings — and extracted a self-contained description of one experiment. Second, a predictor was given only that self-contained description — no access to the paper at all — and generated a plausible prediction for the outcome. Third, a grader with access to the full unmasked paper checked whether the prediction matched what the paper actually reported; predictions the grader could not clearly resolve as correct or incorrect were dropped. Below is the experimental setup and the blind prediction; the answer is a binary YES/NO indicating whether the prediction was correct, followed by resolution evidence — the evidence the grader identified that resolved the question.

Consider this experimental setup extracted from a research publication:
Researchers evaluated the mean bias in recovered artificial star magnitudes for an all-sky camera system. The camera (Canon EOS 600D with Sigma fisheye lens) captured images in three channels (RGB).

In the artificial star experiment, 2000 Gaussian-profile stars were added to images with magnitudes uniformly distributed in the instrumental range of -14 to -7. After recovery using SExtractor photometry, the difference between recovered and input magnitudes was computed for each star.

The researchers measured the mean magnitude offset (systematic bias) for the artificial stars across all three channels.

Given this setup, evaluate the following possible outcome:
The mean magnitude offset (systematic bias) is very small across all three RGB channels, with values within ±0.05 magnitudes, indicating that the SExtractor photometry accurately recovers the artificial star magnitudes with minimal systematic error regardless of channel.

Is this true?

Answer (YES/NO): YES